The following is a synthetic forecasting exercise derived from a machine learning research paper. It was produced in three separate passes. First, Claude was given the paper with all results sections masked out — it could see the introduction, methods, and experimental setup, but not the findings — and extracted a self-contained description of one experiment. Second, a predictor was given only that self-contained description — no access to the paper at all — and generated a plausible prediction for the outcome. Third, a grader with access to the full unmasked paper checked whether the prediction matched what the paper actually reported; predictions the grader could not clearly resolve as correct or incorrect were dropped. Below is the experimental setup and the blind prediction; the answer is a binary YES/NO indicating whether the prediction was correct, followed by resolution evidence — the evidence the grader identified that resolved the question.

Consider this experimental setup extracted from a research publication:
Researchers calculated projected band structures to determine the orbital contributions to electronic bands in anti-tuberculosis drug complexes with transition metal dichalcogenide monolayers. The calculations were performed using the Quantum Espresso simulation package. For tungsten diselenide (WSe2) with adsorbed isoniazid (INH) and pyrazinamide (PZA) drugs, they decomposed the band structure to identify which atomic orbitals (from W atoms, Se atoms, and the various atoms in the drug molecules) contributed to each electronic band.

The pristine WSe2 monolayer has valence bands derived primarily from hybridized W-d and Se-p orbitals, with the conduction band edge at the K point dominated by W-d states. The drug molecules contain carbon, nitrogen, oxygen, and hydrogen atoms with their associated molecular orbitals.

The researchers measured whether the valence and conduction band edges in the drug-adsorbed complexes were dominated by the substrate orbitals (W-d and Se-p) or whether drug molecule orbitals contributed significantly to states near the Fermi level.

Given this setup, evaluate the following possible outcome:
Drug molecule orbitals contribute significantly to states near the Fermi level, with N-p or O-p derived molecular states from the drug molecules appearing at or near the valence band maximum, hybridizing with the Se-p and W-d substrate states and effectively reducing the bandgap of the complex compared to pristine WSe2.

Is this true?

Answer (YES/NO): NO